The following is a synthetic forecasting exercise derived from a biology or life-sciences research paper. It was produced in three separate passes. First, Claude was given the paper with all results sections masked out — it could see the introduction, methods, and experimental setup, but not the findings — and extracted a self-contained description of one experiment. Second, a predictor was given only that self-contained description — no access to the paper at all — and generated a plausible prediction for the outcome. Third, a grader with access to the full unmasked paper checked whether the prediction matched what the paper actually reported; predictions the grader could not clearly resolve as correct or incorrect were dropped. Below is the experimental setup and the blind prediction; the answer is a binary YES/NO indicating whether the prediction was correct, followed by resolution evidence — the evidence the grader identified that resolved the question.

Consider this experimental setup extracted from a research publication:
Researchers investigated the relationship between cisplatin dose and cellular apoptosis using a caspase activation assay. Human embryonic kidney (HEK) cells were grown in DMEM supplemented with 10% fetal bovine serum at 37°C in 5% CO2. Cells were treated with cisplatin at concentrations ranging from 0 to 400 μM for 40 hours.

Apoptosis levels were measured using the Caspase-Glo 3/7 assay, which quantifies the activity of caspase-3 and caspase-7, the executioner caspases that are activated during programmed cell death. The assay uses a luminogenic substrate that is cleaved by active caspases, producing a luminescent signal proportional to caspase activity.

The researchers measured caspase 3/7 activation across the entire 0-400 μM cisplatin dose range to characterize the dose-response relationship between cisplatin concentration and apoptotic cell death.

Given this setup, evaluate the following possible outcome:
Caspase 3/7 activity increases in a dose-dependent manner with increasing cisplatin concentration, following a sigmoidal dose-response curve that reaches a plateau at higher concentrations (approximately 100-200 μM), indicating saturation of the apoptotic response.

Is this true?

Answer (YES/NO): NO